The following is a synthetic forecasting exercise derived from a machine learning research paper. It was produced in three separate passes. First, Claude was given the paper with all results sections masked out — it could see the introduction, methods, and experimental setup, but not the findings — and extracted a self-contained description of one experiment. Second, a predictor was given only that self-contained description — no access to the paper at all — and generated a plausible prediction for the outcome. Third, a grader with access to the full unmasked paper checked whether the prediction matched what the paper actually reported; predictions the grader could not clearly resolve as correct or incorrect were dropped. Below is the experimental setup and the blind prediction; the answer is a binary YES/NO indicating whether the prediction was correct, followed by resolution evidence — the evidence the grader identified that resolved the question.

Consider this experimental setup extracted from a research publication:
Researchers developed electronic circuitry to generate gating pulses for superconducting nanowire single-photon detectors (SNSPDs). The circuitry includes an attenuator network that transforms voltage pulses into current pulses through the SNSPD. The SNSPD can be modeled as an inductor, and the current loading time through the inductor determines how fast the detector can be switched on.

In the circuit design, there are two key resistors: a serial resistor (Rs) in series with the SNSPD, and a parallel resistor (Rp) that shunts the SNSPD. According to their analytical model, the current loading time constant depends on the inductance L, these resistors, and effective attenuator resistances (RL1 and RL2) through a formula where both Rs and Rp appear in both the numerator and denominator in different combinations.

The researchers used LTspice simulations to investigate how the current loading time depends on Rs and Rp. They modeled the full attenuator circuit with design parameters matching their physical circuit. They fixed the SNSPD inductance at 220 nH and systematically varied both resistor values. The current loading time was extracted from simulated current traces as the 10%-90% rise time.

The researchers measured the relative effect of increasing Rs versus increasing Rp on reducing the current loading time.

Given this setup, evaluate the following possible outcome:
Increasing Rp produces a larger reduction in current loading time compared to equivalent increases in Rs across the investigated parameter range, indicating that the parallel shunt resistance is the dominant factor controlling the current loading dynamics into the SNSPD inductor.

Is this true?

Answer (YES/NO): YES